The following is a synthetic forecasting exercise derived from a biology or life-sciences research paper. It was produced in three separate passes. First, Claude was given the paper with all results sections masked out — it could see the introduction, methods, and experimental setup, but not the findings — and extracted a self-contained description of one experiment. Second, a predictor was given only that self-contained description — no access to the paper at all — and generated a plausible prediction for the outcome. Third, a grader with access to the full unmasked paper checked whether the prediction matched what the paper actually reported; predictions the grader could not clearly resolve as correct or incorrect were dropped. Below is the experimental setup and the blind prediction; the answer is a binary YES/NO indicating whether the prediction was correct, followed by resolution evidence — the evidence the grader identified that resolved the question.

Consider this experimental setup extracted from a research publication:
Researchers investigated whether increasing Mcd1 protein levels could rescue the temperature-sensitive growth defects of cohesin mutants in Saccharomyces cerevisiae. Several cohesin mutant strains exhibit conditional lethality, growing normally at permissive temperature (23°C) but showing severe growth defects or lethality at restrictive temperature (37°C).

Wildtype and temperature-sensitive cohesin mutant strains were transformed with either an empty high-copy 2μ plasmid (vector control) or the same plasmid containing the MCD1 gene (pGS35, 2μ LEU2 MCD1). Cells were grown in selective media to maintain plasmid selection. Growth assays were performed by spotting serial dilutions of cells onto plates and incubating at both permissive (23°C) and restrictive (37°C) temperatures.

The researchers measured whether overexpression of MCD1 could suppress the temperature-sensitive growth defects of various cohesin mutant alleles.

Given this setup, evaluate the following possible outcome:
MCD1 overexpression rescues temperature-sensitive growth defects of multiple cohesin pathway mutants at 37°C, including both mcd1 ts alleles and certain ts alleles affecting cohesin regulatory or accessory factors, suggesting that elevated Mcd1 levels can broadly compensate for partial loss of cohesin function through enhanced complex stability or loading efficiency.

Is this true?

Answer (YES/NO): NO